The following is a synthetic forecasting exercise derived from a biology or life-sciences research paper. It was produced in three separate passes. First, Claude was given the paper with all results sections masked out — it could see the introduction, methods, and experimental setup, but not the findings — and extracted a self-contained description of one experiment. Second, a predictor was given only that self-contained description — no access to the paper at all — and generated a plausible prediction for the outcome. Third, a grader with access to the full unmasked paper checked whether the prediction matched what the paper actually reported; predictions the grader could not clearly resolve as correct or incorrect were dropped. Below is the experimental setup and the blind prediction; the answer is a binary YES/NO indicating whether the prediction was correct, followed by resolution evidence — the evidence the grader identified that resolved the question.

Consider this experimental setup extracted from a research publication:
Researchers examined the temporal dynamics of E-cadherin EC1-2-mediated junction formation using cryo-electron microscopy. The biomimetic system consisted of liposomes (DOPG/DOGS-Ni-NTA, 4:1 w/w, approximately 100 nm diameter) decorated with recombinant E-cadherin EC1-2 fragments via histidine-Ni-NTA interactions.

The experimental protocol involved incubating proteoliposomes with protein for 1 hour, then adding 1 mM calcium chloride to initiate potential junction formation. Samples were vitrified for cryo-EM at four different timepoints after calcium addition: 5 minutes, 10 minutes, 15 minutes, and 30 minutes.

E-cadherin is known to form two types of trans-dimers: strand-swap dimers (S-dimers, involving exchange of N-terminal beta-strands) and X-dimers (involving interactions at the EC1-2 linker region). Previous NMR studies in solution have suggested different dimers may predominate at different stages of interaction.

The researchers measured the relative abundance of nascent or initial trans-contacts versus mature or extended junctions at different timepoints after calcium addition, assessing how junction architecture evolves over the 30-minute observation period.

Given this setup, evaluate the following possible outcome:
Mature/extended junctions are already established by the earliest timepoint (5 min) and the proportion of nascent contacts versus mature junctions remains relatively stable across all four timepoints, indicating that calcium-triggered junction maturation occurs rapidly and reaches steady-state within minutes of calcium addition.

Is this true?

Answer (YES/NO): NO